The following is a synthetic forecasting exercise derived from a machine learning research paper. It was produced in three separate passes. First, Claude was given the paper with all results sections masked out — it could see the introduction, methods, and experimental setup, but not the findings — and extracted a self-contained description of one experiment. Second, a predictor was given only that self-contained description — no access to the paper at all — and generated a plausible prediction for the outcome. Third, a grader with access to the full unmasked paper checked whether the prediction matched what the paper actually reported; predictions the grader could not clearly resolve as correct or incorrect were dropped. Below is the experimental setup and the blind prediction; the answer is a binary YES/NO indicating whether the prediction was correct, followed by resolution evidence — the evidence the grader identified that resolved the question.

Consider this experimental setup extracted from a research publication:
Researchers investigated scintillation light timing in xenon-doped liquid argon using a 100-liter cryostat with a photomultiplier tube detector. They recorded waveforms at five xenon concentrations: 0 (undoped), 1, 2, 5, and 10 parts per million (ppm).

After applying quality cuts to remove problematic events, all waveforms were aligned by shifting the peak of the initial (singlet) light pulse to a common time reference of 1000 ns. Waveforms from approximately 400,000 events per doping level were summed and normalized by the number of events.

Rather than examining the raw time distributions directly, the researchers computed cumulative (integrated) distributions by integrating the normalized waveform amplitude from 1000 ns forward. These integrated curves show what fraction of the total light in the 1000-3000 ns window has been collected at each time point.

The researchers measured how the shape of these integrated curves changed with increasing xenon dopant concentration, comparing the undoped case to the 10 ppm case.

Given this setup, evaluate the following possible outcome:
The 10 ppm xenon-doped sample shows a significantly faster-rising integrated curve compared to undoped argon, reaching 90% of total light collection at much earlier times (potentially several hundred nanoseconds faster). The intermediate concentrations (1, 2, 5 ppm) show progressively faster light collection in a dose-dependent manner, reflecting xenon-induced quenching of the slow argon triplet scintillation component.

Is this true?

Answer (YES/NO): NO